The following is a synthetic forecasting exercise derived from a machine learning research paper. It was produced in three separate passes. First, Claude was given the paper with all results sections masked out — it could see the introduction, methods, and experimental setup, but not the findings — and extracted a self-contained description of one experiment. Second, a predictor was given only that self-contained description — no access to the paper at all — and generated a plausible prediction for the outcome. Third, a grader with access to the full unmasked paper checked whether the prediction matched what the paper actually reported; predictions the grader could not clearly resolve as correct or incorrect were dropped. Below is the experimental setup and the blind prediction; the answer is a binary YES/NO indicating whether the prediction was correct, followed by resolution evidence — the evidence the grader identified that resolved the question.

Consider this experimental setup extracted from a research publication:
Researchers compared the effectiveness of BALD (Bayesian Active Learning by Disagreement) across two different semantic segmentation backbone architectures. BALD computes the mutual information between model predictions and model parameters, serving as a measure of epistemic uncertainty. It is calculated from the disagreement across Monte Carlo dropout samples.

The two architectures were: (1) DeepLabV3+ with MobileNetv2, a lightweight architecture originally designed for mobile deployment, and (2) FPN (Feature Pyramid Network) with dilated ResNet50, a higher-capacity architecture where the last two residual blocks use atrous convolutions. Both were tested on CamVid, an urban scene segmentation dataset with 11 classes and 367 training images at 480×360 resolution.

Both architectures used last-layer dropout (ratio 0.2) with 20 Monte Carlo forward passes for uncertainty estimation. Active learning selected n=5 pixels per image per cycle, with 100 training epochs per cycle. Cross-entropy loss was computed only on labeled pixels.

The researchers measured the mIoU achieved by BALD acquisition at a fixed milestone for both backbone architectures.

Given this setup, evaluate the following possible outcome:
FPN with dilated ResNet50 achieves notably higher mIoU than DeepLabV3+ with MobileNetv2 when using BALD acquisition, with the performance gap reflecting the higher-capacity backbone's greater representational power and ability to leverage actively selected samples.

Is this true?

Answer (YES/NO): YES